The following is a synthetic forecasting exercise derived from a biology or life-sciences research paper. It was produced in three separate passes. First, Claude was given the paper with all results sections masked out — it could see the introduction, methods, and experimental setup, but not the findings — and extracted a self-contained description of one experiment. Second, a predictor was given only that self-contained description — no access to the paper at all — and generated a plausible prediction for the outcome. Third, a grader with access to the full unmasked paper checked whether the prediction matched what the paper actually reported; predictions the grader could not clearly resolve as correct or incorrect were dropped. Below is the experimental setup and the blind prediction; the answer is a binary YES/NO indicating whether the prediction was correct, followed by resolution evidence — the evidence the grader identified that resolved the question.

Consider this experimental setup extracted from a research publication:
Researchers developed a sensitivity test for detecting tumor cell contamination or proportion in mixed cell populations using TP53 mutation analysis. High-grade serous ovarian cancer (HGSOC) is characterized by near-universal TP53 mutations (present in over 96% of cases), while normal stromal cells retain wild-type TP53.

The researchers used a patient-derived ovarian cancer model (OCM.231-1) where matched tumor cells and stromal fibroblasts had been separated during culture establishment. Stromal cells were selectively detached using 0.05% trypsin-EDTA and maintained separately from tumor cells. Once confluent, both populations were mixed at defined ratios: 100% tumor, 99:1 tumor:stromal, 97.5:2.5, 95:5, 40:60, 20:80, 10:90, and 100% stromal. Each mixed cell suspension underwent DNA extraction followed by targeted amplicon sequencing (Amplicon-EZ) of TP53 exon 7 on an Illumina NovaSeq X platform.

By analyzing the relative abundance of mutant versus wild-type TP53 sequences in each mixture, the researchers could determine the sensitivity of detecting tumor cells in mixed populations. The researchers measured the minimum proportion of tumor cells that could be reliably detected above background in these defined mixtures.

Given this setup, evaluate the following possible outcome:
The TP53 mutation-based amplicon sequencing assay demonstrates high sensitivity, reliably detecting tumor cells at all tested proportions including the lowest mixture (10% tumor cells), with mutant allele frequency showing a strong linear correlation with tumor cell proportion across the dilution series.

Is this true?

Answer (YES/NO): YES